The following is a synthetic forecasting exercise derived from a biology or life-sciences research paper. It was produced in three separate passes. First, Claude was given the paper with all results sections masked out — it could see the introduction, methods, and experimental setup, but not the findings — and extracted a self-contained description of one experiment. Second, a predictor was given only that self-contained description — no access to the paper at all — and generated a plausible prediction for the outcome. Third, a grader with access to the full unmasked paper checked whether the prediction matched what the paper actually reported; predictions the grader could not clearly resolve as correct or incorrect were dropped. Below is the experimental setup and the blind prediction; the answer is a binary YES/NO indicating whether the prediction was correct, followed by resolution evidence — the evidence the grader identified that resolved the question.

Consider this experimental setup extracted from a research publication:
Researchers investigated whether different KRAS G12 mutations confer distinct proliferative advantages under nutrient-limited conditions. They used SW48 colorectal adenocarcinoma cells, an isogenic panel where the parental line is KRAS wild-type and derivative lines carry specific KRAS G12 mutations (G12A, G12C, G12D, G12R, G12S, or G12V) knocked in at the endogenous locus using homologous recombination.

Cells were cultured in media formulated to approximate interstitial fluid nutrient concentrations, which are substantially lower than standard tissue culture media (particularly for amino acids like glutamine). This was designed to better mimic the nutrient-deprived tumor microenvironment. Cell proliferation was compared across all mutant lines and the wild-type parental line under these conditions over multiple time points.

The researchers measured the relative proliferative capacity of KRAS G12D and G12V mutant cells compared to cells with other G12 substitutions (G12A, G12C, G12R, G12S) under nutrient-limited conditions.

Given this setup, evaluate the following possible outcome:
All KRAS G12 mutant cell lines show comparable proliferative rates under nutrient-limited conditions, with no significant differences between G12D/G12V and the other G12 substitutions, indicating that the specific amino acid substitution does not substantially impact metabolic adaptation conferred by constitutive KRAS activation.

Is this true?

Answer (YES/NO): NO